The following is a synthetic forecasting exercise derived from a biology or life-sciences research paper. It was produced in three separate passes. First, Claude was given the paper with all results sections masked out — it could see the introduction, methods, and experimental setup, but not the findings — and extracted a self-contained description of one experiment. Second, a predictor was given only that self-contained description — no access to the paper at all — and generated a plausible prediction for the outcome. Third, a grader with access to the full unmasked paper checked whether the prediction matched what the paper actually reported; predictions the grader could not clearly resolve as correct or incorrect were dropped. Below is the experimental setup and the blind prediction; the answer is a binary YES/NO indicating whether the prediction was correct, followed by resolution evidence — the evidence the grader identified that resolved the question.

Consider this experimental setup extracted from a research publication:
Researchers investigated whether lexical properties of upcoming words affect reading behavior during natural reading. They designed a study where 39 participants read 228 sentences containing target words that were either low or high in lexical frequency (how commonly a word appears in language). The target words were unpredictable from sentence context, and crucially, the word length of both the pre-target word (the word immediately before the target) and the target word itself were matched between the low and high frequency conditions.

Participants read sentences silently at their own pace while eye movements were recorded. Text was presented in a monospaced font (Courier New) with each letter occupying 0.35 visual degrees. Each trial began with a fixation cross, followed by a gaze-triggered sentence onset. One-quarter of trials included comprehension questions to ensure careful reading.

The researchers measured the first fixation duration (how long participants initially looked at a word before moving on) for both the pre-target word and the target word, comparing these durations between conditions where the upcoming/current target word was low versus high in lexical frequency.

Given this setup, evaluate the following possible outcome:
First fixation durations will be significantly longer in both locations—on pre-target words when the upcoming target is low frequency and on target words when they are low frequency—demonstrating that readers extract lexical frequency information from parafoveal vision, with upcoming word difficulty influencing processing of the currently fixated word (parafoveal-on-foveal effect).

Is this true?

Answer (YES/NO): NO